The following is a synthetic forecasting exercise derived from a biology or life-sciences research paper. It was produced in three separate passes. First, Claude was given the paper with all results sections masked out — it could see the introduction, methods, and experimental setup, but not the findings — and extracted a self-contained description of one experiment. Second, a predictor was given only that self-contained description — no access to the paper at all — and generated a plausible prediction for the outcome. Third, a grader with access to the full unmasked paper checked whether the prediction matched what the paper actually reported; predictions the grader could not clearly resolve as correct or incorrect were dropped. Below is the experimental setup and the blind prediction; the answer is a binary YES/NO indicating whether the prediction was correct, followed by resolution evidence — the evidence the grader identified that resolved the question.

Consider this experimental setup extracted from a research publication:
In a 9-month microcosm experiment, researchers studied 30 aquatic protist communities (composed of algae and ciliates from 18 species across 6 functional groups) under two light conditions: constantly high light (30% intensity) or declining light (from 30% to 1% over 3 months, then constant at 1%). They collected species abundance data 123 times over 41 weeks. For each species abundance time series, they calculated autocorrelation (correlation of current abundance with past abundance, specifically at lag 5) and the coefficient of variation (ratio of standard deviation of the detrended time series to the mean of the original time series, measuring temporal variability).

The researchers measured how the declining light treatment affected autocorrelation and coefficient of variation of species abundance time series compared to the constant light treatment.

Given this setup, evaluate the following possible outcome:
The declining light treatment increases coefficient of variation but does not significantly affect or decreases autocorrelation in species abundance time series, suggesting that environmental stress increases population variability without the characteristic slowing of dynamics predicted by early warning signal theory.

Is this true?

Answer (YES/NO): NO